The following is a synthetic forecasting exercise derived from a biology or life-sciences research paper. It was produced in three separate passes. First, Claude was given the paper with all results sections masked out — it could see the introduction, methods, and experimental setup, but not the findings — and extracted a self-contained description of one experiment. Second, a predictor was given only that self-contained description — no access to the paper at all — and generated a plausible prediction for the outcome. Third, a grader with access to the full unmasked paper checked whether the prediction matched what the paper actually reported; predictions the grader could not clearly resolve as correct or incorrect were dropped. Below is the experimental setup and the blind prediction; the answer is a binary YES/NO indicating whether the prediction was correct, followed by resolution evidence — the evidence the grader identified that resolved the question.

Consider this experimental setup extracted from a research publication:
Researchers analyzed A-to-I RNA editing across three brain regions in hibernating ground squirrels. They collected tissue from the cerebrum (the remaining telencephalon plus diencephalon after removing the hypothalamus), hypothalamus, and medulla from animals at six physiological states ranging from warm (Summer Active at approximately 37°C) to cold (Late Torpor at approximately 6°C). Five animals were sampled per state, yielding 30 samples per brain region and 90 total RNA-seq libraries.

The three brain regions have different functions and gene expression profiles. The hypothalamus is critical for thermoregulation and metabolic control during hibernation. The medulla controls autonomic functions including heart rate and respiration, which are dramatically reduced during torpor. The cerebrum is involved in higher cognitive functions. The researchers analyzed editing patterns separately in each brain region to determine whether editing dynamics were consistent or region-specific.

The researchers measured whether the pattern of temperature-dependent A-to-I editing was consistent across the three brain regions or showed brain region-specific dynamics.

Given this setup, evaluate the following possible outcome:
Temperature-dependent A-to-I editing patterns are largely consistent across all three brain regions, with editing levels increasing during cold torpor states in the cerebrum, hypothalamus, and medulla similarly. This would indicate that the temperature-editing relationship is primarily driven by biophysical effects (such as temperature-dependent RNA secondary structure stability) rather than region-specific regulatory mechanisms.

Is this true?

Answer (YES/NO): YES